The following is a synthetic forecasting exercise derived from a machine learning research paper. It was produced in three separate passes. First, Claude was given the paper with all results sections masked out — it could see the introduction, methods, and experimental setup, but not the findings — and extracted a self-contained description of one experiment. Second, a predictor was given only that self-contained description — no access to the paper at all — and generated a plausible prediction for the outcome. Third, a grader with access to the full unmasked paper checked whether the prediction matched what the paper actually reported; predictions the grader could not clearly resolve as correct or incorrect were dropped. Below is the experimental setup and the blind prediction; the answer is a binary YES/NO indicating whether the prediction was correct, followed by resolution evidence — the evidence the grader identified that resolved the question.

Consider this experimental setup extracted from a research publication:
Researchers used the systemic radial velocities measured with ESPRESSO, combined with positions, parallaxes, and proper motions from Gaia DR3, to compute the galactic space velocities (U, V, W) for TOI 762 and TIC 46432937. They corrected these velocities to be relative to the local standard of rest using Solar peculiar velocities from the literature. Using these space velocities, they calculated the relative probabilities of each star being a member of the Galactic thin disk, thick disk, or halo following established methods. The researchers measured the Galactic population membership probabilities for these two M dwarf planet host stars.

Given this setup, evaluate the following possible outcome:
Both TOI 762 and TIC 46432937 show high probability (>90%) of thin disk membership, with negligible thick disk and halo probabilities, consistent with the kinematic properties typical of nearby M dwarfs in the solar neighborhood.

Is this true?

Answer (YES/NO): NO